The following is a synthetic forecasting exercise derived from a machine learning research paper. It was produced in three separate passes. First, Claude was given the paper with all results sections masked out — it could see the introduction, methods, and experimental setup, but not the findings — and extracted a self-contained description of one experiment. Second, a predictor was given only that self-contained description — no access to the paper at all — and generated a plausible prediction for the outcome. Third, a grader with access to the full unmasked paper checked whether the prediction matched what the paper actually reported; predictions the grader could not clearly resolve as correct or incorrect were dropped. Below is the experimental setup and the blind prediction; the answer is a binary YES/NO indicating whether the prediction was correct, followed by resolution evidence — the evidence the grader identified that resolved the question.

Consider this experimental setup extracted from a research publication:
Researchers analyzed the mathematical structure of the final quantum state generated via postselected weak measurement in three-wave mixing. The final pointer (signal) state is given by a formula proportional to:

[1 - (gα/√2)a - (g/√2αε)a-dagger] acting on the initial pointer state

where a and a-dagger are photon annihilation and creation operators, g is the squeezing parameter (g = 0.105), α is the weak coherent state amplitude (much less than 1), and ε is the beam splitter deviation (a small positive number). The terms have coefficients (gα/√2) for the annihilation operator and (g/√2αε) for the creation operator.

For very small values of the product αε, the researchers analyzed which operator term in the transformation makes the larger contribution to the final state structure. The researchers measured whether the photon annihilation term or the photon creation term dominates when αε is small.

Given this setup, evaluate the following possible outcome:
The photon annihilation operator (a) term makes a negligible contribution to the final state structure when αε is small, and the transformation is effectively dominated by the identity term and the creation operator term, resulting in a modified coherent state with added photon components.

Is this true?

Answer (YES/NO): YES